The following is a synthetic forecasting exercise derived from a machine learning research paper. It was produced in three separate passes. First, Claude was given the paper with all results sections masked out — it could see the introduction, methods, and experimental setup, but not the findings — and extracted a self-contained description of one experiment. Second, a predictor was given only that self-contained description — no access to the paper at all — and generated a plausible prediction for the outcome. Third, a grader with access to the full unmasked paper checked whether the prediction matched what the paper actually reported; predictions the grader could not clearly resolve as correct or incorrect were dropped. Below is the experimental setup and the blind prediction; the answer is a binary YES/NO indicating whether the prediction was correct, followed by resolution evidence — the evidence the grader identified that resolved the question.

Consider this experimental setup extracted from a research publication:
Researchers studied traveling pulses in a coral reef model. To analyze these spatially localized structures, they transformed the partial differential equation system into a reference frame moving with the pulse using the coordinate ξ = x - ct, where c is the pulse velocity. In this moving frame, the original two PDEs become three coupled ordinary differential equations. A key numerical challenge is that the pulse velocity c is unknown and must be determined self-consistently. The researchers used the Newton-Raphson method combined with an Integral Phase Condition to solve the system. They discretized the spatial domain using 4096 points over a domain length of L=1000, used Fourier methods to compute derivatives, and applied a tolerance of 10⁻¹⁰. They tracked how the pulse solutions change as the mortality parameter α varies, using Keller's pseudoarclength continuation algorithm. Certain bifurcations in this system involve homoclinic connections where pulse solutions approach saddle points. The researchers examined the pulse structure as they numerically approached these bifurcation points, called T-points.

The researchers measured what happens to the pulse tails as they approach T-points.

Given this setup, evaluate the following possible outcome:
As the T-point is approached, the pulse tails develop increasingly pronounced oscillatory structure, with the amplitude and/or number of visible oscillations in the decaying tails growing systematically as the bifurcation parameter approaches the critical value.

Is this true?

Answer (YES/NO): NO